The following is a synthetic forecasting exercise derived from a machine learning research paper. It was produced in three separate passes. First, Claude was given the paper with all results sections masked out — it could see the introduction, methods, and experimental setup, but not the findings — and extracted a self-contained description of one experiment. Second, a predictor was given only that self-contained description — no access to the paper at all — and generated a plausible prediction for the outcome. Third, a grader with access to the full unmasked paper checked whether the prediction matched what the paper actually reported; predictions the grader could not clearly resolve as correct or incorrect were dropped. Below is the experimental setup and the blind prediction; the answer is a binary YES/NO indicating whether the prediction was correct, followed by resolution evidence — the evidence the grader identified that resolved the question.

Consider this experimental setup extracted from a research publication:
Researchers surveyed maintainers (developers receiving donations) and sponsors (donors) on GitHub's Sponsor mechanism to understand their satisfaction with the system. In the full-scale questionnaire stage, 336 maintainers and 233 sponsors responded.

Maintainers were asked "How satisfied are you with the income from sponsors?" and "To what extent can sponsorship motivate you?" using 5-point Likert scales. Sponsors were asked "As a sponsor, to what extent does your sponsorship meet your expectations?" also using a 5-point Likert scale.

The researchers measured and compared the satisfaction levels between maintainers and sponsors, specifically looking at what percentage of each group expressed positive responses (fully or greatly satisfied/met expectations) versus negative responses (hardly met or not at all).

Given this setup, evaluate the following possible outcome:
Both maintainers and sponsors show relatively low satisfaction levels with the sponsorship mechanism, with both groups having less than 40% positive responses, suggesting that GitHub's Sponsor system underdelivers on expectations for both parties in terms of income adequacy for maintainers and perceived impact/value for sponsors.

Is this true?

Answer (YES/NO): NO